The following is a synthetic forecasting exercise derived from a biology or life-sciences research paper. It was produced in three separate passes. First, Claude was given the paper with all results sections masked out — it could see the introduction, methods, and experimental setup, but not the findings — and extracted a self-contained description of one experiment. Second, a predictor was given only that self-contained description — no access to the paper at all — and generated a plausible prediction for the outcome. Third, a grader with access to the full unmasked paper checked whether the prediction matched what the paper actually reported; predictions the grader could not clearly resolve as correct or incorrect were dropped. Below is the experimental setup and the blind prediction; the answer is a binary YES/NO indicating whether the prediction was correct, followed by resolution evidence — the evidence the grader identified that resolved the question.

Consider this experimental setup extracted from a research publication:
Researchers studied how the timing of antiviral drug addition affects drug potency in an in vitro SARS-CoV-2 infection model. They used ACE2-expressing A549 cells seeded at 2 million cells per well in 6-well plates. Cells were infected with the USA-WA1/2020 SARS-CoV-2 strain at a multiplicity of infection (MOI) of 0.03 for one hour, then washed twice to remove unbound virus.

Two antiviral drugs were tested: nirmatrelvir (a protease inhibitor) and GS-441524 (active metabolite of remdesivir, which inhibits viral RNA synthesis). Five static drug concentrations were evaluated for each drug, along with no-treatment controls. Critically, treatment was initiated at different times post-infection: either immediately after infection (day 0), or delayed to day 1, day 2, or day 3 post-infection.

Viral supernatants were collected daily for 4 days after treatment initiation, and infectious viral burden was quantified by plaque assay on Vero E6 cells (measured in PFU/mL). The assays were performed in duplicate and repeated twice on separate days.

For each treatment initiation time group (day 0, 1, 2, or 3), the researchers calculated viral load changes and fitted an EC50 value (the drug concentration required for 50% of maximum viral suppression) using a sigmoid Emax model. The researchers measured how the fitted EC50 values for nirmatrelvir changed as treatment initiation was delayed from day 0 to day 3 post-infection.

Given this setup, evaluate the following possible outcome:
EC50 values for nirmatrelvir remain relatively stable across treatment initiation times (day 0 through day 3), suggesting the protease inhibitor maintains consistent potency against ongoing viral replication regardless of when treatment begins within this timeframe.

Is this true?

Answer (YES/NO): NO